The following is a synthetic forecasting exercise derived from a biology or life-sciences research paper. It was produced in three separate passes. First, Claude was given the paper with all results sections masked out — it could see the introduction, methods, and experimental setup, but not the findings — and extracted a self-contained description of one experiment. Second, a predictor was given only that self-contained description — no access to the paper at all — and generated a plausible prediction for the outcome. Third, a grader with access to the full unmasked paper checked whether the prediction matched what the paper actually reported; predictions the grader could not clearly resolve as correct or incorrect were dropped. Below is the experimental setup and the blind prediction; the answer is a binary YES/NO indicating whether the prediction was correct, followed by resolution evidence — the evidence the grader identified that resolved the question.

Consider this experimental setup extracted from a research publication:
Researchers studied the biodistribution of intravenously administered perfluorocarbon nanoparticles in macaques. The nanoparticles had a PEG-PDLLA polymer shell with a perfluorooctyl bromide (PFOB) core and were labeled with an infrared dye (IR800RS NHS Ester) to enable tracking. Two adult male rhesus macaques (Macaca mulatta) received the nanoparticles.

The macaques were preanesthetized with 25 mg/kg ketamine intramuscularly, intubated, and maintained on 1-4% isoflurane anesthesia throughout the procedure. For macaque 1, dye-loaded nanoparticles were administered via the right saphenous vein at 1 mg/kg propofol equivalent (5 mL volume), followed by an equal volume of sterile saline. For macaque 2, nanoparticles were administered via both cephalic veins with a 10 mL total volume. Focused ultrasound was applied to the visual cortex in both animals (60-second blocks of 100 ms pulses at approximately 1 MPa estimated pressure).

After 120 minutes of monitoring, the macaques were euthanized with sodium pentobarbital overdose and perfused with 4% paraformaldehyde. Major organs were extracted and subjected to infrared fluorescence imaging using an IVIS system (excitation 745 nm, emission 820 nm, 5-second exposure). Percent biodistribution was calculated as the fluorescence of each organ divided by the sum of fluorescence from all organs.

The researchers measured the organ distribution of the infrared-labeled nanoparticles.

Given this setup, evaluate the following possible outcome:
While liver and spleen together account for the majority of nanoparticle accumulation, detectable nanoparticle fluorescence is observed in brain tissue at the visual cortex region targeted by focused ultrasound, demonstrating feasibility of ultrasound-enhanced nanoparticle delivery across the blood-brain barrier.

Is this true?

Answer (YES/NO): NO